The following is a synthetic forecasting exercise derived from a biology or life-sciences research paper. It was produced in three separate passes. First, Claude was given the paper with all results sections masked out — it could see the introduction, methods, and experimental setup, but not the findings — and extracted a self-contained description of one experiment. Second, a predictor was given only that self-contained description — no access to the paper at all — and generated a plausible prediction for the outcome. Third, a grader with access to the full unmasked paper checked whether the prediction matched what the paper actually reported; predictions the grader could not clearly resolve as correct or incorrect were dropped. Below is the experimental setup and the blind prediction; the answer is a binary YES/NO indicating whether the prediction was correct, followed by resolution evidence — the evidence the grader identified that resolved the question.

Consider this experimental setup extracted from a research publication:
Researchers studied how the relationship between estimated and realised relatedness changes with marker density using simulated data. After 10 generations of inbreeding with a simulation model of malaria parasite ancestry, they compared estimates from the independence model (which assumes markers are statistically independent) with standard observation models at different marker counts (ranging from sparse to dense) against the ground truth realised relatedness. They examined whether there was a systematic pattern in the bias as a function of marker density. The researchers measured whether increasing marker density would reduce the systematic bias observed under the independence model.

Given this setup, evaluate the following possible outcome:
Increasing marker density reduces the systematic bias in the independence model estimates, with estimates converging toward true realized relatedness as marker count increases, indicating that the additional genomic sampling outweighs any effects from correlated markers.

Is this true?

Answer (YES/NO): NO